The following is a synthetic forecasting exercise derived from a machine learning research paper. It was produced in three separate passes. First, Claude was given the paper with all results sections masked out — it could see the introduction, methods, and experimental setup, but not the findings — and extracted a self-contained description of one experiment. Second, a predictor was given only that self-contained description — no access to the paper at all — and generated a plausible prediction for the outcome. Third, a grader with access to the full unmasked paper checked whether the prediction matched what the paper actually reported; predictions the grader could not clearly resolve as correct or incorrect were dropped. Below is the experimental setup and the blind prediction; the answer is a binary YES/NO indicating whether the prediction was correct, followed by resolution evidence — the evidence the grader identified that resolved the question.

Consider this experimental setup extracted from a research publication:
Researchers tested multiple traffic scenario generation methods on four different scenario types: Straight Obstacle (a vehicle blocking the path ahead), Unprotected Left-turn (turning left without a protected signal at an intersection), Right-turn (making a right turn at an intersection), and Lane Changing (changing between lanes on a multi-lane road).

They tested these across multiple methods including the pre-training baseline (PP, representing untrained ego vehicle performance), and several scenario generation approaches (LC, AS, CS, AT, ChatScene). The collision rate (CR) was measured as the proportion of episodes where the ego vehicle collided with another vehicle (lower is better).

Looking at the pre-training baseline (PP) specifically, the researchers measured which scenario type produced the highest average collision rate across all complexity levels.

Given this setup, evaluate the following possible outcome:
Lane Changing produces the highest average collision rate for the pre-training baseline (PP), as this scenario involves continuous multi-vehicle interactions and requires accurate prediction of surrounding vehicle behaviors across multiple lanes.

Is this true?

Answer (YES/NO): YES